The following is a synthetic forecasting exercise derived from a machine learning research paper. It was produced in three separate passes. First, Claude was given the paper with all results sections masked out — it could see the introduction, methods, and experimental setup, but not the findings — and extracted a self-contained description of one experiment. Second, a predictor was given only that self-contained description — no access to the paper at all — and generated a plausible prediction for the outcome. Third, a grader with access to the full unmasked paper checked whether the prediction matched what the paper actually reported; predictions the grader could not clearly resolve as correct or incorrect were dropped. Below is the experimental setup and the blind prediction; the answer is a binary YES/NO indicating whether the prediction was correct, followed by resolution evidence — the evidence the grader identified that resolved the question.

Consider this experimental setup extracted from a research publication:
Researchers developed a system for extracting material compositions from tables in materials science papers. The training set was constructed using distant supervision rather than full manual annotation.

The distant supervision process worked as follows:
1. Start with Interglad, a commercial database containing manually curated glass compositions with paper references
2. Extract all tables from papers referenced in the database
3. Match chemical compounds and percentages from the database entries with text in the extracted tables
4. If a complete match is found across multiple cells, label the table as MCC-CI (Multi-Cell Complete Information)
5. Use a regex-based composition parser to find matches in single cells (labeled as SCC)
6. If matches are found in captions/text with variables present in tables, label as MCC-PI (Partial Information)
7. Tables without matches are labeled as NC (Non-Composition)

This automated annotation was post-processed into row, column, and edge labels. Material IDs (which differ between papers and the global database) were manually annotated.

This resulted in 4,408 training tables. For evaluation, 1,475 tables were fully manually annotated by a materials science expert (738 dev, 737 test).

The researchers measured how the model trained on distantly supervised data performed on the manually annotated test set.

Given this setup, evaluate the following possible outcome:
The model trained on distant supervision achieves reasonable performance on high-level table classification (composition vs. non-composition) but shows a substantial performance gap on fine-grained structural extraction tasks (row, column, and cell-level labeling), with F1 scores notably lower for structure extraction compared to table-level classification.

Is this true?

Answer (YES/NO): NO